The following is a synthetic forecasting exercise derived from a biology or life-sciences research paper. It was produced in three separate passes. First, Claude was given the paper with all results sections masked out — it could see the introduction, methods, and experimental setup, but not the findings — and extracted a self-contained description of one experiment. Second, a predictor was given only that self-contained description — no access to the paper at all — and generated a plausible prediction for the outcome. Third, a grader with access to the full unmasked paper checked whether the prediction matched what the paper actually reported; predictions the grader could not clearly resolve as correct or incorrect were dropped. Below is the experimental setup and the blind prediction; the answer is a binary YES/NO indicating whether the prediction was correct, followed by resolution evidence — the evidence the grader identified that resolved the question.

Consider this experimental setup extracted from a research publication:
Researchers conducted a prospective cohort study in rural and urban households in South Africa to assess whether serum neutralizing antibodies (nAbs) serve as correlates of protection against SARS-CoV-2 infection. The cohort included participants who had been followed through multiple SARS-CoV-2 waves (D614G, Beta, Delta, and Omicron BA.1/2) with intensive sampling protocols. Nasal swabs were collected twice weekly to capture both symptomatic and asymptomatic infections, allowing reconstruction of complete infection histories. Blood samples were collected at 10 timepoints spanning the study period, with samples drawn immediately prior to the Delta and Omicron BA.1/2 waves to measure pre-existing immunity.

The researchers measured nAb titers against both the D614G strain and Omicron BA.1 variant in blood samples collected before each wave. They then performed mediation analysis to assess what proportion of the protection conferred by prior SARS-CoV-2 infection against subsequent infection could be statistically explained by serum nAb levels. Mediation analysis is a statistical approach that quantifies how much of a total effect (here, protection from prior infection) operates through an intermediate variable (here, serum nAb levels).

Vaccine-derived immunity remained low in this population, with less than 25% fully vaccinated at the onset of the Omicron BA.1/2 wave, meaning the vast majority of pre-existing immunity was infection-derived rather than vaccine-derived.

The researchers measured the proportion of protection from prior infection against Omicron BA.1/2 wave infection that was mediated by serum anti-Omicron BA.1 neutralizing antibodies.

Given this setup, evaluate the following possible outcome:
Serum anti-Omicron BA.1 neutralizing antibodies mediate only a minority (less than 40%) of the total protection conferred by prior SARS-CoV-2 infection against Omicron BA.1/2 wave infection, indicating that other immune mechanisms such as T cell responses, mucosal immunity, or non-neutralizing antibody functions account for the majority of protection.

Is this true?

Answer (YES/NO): YES